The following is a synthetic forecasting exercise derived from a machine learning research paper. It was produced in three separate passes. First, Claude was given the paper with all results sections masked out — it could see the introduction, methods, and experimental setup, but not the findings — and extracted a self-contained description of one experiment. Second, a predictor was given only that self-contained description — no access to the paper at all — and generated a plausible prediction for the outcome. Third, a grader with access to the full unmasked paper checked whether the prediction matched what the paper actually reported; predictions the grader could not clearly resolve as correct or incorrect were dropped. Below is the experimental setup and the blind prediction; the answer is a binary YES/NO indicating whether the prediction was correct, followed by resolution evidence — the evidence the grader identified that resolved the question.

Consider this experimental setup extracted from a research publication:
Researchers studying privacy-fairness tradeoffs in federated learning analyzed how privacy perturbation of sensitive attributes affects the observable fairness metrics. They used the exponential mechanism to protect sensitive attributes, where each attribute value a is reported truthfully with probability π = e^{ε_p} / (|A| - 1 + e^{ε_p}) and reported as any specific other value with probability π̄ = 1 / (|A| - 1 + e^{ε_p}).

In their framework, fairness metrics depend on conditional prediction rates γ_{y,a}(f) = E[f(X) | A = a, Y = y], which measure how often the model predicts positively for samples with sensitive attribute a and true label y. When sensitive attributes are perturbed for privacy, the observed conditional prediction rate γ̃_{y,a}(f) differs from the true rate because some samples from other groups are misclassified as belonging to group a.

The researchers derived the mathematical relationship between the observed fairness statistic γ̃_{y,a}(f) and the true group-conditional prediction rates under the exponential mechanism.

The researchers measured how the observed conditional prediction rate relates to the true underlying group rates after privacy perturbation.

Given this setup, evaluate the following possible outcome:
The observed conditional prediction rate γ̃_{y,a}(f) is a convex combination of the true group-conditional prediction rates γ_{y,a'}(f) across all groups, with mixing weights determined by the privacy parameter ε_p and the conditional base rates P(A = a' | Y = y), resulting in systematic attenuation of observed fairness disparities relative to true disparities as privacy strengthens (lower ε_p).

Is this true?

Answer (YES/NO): NO